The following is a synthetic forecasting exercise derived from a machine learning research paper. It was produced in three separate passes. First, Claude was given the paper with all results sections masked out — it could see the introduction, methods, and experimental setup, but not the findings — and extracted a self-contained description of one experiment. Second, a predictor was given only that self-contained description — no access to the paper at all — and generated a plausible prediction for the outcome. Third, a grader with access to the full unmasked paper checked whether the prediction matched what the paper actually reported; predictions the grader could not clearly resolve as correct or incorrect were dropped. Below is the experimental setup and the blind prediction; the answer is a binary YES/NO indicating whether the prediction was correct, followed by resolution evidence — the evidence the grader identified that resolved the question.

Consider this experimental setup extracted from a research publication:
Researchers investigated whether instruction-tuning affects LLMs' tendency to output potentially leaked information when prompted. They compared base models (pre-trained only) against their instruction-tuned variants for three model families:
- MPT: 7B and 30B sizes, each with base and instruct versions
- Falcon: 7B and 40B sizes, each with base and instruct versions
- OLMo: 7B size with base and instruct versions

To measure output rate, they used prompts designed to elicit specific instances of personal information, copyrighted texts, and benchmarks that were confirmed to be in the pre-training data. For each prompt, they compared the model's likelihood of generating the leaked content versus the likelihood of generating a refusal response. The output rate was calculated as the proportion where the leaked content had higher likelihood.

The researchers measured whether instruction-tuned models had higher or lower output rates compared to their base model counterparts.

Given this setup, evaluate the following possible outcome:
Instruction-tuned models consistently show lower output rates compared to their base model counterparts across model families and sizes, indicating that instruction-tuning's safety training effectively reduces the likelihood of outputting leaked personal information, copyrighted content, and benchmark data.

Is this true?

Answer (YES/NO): YES